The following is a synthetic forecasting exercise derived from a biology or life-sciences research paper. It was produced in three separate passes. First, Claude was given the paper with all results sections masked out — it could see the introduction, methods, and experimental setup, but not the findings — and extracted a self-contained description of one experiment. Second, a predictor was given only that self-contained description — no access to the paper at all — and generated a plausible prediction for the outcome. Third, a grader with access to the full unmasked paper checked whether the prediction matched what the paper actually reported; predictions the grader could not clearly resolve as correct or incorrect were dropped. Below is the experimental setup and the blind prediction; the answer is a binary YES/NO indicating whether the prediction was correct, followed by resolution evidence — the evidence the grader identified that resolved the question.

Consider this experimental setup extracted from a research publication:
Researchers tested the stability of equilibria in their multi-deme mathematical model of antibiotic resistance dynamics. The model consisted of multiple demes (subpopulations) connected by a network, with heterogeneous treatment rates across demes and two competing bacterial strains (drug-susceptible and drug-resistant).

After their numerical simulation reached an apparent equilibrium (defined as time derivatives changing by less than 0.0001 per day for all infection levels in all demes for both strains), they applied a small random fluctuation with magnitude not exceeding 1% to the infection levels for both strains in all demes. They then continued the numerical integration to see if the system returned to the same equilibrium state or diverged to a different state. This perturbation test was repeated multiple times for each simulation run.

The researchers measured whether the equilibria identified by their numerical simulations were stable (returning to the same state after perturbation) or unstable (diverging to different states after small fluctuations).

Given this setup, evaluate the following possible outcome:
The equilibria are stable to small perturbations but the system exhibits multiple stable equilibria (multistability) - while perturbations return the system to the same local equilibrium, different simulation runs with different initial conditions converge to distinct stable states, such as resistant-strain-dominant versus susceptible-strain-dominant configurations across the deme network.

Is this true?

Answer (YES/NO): NO